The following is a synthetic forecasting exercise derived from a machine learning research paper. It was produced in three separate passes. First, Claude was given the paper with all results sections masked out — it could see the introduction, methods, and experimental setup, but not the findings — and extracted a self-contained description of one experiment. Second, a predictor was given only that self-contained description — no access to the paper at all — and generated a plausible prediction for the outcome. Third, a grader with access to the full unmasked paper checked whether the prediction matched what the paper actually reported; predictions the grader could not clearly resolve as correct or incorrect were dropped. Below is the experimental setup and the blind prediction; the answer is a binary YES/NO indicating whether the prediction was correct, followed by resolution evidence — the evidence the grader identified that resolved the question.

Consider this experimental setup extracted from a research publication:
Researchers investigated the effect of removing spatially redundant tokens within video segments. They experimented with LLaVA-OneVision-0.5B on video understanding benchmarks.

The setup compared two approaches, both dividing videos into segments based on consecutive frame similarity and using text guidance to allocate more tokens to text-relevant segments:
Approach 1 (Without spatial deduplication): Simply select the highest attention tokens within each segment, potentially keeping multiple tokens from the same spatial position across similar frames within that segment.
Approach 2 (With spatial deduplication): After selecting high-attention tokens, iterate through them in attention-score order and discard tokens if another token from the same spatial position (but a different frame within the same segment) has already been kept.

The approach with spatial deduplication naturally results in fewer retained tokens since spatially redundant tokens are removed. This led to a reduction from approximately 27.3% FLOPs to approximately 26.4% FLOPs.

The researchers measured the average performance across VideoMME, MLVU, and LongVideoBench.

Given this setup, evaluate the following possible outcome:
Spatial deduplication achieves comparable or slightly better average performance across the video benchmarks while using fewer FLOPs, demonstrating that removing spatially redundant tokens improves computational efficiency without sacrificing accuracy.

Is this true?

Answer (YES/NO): YES